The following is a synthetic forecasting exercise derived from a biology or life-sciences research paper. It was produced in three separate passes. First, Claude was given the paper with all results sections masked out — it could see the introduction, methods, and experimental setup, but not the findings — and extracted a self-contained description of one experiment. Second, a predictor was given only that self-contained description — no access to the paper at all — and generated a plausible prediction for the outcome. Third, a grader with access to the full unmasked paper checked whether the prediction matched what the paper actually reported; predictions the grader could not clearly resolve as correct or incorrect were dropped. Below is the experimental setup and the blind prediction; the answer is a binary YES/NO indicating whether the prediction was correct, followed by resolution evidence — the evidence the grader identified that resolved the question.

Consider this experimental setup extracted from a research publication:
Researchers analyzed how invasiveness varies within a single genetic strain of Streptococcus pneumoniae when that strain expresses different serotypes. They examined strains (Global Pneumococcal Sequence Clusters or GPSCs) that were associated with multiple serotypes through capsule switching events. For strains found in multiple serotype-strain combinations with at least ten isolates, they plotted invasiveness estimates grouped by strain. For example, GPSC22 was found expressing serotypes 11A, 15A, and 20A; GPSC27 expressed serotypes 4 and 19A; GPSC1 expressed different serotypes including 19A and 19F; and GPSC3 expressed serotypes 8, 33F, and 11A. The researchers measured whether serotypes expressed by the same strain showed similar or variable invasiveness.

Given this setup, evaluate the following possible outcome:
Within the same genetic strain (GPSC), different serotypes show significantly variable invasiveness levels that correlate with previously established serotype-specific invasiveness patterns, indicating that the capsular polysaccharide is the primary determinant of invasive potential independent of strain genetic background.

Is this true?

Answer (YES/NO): NO